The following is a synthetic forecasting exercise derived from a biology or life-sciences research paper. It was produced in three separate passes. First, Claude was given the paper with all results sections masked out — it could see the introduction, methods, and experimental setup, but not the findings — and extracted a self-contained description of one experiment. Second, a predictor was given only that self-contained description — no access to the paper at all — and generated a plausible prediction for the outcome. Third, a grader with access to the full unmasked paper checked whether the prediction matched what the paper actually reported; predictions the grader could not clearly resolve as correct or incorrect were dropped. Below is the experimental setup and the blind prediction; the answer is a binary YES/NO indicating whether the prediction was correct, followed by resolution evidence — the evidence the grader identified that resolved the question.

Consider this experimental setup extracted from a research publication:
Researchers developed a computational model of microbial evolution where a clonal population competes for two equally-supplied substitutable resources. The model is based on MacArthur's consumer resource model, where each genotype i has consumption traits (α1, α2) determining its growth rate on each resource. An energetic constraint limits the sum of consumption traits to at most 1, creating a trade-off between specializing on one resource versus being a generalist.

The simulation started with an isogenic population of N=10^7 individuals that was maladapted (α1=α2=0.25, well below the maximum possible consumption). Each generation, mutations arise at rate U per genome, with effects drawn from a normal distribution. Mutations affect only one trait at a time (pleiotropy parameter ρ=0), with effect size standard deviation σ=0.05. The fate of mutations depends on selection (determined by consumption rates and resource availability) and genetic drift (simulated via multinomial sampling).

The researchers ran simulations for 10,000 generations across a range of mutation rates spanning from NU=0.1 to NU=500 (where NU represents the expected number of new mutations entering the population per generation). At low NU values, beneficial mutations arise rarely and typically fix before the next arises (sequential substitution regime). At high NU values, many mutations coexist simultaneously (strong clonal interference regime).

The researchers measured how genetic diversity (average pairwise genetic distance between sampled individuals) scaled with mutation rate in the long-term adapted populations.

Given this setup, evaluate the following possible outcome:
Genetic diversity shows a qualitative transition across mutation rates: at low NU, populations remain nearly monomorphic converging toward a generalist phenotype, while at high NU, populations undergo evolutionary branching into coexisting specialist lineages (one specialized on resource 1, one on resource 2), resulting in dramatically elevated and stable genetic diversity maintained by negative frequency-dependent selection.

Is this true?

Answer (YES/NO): NO